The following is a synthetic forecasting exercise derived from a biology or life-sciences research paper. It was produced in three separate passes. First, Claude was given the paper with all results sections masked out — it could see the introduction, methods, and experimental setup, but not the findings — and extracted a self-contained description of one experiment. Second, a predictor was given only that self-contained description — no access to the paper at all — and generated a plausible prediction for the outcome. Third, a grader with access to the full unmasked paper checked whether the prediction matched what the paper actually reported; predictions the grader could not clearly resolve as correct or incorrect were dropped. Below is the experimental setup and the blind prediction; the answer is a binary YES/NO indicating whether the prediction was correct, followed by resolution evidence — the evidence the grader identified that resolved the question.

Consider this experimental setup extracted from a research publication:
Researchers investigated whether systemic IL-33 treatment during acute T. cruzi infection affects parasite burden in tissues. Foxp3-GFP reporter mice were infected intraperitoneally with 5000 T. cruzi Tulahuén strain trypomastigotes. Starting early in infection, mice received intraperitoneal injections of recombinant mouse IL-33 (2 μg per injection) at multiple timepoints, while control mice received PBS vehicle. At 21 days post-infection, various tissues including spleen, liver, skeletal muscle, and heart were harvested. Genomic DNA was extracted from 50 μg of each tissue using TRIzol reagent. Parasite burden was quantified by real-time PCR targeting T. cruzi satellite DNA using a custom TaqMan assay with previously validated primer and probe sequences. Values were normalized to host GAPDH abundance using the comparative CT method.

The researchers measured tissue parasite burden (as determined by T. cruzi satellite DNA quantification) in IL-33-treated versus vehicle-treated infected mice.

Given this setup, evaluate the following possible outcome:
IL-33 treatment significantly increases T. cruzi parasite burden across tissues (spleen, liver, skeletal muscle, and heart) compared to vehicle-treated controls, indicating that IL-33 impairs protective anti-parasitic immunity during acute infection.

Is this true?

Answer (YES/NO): NO